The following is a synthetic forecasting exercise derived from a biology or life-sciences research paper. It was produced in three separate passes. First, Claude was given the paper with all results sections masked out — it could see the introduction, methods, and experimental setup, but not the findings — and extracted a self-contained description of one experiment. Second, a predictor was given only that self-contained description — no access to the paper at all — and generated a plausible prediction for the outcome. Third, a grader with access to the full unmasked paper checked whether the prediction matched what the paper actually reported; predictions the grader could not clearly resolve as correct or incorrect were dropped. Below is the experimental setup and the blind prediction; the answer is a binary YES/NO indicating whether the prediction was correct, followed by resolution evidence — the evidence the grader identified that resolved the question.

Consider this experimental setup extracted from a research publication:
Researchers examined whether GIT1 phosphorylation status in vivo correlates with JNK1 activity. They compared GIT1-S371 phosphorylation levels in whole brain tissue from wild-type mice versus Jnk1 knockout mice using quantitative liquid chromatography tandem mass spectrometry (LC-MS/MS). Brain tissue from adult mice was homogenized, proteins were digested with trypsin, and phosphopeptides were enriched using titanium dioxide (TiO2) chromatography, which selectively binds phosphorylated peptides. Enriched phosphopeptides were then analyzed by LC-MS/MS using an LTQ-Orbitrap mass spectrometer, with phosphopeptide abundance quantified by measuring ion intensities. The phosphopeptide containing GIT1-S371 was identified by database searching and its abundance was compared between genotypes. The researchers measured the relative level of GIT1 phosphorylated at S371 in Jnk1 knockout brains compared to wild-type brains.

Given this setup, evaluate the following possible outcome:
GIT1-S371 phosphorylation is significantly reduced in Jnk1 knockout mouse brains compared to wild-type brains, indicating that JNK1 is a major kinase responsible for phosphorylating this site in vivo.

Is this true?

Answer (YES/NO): YES